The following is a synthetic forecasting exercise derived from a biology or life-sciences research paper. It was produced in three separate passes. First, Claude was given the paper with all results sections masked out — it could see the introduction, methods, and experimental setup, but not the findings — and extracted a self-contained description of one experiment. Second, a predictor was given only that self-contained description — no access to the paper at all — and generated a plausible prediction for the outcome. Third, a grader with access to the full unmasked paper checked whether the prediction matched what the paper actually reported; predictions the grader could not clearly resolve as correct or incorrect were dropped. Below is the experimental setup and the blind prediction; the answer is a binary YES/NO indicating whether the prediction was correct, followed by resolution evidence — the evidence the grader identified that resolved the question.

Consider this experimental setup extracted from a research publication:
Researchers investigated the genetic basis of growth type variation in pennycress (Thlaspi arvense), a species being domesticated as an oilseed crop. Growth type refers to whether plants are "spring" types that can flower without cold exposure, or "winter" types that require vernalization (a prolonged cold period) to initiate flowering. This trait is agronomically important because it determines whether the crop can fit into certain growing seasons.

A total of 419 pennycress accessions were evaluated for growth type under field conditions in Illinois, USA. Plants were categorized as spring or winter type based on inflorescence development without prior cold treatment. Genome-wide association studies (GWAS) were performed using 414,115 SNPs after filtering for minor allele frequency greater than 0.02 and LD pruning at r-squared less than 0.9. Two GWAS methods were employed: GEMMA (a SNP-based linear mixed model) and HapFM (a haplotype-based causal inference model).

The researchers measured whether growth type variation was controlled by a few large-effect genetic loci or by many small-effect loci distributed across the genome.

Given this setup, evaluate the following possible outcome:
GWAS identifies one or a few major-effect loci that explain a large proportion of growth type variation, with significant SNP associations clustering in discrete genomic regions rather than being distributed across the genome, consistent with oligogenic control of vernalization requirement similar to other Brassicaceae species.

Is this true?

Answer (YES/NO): YES